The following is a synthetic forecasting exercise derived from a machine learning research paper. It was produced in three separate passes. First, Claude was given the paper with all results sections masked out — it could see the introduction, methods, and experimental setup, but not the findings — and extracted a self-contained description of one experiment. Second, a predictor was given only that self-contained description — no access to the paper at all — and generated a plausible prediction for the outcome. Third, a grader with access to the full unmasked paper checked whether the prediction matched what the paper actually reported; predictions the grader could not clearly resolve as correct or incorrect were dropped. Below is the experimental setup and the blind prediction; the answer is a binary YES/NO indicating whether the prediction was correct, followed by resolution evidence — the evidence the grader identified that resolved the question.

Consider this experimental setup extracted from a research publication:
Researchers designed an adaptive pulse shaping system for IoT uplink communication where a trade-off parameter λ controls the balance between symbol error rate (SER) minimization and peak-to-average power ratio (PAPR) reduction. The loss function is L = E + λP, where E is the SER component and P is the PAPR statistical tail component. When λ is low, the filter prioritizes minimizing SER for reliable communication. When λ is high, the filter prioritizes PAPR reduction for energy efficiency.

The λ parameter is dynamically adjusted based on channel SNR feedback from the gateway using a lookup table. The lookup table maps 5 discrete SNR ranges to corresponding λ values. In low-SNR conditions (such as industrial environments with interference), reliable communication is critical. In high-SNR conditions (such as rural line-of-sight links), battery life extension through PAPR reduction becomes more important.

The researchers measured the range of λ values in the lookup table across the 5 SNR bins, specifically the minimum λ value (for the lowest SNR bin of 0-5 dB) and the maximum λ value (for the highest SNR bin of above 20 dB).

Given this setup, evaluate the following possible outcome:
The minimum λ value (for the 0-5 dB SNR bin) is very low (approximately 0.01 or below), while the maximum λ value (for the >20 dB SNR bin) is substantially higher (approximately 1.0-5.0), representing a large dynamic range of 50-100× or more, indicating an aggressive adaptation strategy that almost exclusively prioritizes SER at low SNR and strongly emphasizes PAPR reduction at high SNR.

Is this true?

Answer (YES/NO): NO